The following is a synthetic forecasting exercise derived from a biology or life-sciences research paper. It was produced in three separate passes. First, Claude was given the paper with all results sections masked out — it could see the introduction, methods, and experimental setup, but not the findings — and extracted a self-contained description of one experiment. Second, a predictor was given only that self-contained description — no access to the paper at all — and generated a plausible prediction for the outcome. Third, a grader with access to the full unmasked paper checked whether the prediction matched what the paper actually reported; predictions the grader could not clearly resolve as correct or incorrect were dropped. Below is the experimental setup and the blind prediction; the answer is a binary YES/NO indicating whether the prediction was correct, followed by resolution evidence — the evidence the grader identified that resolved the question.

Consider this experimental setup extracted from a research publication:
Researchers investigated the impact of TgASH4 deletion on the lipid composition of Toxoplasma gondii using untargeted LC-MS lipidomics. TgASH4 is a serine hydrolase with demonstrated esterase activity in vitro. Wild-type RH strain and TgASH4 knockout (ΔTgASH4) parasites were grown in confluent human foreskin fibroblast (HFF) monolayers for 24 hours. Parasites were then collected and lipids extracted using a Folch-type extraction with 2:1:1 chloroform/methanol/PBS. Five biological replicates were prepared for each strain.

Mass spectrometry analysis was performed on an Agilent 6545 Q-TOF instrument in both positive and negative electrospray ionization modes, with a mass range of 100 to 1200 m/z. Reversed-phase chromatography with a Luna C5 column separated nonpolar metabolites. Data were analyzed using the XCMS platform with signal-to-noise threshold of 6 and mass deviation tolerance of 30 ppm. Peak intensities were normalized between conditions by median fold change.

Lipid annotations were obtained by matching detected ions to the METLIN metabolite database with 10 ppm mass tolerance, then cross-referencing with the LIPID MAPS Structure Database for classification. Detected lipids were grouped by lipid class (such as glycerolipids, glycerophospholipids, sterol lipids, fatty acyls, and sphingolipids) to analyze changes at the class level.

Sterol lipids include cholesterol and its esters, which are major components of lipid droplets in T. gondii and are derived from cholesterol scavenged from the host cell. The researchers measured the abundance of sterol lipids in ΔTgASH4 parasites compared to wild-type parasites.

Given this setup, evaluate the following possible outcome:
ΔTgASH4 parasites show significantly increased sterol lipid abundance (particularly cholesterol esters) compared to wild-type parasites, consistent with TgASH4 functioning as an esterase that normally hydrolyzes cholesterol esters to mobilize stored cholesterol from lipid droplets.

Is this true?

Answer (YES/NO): YES